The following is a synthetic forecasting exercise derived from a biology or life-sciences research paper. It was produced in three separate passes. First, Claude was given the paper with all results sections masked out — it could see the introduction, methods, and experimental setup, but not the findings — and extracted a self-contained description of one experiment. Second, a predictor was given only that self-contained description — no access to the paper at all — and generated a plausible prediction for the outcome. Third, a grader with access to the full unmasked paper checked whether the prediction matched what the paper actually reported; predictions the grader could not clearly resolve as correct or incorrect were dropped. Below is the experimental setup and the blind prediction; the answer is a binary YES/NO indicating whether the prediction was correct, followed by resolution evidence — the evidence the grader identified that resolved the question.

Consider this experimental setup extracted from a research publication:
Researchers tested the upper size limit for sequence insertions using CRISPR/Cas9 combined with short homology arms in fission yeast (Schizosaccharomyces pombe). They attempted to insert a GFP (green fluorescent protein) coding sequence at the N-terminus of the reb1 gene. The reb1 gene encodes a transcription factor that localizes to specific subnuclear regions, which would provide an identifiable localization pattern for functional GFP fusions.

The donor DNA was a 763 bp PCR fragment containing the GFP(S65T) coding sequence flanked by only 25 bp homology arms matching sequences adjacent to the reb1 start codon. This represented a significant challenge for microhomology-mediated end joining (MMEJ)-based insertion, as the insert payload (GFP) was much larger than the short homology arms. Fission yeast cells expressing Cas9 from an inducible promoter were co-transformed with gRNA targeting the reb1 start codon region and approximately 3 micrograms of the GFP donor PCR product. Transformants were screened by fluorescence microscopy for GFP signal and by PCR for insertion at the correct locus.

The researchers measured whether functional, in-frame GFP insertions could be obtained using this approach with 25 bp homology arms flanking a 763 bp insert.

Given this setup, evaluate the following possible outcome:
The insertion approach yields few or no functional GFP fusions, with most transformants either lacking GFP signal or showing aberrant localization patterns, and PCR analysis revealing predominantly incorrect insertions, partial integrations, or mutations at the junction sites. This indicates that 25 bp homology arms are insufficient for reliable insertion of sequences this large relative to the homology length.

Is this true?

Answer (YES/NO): NO